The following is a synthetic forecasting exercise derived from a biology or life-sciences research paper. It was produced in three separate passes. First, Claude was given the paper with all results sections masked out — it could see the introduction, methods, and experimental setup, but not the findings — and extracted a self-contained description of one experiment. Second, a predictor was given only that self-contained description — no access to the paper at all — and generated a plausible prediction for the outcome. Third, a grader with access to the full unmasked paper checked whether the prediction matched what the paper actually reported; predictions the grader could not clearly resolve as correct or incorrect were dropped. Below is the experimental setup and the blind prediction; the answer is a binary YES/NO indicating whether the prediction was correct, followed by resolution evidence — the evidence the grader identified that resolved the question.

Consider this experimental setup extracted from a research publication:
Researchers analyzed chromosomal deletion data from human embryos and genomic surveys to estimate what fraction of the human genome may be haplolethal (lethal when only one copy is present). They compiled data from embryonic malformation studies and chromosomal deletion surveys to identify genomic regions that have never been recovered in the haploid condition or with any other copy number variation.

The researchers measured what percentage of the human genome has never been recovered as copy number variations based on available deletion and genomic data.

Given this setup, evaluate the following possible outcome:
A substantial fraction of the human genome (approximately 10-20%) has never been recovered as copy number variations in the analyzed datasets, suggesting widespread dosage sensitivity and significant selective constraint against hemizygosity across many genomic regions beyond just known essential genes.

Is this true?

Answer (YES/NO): YES